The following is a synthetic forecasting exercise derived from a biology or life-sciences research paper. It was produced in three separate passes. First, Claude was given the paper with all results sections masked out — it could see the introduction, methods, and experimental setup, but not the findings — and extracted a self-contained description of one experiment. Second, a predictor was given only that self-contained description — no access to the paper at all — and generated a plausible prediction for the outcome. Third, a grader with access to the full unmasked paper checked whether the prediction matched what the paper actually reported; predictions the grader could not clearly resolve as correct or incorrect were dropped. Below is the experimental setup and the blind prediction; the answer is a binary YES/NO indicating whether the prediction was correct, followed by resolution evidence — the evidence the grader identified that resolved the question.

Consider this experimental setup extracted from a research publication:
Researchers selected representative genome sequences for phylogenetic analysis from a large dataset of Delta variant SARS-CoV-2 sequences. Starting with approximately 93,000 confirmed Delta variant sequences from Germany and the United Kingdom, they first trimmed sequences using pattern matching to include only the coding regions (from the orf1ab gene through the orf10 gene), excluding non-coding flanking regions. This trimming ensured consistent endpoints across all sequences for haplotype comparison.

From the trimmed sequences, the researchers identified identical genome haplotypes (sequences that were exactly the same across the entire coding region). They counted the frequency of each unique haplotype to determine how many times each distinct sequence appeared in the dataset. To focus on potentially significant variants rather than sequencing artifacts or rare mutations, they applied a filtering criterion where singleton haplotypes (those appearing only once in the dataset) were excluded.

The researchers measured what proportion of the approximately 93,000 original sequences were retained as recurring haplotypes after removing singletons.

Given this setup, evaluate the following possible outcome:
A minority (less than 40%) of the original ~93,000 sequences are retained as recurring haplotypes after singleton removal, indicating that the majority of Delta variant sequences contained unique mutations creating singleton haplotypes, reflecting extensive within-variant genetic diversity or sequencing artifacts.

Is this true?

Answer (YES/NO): YES